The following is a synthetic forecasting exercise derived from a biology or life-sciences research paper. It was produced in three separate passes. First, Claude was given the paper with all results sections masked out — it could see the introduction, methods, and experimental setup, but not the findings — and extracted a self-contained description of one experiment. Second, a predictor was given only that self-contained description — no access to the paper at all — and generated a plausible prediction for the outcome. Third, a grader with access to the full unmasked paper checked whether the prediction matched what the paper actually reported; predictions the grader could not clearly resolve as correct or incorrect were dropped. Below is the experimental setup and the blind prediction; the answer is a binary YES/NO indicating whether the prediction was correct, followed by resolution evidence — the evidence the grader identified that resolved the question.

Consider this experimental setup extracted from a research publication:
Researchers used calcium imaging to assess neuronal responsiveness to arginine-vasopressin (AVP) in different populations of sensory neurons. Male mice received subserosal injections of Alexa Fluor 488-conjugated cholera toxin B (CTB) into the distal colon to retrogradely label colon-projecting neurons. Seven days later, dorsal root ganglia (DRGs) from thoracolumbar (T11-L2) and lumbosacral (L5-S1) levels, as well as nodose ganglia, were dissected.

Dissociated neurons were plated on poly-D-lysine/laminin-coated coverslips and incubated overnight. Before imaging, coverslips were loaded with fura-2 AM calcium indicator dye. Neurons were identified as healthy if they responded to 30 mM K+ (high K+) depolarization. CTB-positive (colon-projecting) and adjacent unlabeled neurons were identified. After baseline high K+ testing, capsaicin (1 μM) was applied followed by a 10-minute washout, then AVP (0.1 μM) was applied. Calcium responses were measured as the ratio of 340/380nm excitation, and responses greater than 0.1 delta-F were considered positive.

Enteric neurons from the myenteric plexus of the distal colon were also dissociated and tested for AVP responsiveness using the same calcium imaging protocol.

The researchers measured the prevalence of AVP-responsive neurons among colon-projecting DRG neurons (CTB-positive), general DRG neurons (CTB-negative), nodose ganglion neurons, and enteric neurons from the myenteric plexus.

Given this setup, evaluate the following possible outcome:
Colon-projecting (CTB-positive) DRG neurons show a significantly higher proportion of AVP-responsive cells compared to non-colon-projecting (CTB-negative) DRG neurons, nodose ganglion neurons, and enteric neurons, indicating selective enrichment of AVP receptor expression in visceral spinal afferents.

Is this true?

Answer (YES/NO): NO